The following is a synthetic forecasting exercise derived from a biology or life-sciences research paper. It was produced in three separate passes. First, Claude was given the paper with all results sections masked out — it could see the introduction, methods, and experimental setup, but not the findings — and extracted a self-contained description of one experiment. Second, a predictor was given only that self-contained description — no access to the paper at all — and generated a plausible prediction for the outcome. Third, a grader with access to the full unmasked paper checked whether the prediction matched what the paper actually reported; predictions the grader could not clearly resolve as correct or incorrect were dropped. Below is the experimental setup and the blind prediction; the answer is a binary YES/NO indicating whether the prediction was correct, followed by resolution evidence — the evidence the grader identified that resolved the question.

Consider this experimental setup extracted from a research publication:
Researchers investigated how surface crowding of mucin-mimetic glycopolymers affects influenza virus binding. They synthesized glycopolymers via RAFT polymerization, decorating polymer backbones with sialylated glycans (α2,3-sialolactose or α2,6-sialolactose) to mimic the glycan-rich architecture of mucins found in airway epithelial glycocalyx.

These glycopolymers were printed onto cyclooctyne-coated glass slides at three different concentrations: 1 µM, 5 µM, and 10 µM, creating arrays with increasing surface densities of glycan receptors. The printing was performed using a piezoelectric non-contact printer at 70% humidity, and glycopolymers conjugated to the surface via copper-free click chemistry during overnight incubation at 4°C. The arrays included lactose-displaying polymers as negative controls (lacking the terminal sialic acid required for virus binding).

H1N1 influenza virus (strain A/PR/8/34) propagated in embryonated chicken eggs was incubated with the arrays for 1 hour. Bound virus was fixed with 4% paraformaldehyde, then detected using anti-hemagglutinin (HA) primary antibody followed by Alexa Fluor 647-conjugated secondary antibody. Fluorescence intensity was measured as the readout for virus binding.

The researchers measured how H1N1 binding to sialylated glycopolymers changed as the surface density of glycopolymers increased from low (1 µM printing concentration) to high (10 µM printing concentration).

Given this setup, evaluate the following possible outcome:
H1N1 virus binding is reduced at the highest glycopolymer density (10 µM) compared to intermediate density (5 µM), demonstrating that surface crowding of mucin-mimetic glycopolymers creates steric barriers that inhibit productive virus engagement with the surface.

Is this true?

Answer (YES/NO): YES